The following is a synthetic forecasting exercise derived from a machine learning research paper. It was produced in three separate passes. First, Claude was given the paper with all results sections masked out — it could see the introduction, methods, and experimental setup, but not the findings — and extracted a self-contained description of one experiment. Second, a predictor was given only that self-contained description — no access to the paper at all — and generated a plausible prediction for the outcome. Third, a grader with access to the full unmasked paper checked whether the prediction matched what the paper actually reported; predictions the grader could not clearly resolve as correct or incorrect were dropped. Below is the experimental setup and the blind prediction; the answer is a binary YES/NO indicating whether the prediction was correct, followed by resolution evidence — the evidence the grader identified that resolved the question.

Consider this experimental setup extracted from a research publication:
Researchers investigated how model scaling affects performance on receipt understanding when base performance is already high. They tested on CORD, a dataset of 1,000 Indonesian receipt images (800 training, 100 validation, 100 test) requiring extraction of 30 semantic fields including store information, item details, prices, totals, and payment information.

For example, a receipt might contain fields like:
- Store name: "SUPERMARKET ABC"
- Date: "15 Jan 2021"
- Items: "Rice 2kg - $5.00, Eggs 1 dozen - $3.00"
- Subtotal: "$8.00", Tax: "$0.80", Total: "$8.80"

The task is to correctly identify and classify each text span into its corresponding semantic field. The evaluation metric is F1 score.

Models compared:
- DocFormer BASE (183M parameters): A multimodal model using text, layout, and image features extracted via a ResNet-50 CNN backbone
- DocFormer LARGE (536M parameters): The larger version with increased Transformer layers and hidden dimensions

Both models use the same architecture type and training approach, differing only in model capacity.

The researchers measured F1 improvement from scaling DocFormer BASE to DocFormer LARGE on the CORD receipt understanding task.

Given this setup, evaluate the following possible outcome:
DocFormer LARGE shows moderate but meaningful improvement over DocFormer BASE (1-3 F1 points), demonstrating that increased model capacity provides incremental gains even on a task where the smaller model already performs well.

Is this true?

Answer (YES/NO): NO